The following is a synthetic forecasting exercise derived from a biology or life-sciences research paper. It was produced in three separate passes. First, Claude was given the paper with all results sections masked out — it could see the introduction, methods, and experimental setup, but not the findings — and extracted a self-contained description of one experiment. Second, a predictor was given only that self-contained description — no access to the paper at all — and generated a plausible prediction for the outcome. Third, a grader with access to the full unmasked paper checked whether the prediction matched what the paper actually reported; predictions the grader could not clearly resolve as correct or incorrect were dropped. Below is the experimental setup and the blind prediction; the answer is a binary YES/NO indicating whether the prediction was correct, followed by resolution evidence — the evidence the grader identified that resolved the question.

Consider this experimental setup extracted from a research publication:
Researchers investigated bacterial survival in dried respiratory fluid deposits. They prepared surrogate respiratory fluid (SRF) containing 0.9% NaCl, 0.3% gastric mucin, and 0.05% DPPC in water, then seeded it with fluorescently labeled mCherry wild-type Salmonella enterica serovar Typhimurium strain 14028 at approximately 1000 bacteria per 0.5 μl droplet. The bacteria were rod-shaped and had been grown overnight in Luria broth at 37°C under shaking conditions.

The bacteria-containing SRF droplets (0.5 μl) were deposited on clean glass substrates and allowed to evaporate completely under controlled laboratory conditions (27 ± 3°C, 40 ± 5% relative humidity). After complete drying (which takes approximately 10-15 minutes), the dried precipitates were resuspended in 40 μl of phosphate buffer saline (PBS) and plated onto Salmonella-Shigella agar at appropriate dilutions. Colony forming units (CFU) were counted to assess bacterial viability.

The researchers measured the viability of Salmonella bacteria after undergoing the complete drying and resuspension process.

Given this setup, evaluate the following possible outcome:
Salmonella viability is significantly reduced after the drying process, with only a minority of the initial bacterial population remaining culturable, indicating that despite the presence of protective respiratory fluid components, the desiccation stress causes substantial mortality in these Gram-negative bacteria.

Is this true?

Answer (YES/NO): NO